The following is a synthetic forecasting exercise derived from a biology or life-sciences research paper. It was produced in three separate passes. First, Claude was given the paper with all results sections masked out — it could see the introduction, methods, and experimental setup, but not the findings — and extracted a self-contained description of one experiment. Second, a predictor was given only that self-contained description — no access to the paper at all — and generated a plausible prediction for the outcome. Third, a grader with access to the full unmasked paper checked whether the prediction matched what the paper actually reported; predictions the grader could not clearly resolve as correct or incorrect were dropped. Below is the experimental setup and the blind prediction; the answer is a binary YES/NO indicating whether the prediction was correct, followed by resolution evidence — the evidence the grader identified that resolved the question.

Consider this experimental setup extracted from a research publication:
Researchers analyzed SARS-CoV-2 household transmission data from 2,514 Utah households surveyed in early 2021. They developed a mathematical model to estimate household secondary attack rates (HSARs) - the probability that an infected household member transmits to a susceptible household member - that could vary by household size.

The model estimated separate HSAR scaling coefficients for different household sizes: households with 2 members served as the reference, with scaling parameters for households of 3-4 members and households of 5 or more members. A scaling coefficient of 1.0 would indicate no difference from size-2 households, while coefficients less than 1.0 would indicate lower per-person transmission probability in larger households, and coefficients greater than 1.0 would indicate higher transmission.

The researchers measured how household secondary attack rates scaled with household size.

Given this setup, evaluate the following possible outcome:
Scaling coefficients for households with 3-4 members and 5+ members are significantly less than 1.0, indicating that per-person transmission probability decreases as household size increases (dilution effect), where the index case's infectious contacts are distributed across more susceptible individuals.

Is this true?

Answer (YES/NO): YES